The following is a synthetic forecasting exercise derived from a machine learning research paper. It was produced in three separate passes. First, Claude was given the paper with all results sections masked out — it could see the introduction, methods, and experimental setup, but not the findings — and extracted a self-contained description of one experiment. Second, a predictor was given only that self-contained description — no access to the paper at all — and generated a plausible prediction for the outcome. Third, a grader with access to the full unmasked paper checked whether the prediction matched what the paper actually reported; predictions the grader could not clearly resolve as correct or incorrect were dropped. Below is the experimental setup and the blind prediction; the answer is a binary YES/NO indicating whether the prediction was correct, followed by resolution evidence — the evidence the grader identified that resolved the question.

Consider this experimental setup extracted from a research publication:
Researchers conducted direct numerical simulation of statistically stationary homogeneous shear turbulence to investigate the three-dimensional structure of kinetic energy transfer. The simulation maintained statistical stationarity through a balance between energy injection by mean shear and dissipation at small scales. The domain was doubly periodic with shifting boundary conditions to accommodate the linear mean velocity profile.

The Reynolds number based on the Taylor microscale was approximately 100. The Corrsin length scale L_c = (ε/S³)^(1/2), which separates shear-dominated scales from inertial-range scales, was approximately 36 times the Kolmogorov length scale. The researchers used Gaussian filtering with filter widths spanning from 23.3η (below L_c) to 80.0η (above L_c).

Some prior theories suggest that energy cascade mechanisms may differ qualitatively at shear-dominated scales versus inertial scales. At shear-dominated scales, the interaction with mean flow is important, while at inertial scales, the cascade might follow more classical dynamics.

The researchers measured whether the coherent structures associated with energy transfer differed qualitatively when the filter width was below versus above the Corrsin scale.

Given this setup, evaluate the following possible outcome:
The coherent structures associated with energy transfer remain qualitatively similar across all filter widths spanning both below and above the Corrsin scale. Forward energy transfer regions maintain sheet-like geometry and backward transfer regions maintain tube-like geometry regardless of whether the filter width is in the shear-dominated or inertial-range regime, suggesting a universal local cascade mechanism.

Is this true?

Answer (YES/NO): NO